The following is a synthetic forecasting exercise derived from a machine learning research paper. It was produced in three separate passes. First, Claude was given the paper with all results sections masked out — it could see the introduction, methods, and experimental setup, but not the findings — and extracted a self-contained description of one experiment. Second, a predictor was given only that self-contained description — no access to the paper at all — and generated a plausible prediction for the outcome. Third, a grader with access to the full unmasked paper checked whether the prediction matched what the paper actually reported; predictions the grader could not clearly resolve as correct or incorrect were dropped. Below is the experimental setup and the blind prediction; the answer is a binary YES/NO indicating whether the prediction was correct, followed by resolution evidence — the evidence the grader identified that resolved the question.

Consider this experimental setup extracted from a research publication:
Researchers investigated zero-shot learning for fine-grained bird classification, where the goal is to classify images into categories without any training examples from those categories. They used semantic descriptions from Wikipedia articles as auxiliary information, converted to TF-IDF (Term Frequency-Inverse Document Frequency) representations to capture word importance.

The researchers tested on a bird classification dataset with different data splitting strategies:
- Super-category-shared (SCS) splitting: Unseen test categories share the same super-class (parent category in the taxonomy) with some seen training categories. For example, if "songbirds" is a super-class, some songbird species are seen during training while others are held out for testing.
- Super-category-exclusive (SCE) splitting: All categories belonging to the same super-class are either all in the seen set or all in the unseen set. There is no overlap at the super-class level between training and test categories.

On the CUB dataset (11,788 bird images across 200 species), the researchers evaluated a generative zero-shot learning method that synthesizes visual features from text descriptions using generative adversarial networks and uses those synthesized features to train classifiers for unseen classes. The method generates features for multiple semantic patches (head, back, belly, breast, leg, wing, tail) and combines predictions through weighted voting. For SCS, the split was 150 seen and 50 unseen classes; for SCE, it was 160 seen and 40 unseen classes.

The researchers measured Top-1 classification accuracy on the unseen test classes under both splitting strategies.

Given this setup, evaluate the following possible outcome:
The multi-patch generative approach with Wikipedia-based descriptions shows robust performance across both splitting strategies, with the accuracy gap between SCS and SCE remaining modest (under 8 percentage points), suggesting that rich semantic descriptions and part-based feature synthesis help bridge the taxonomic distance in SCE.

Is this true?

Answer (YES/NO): NO